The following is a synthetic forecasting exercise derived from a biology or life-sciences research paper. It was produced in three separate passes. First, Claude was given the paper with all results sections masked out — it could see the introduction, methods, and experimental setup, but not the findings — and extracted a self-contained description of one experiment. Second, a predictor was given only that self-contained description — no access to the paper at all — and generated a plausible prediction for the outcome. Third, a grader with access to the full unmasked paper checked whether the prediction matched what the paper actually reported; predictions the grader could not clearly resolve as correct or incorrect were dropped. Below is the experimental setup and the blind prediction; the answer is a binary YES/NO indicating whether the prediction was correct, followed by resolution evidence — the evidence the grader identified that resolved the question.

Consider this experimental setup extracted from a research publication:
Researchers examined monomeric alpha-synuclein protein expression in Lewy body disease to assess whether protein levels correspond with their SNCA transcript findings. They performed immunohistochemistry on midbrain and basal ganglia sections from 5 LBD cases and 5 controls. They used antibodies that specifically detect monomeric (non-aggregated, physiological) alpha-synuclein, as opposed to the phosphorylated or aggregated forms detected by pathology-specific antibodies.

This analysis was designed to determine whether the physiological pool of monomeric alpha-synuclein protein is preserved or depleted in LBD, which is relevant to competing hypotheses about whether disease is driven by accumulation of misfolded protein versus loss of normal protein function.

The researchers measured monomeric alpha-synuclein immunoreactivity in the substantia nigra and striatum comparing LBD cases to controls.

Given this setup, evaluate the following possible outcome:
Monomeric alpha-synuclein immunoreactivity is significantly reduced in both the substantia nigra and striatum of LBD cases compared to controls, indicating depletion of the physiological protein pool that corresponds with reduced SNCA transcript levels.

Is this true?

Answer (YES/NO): NO